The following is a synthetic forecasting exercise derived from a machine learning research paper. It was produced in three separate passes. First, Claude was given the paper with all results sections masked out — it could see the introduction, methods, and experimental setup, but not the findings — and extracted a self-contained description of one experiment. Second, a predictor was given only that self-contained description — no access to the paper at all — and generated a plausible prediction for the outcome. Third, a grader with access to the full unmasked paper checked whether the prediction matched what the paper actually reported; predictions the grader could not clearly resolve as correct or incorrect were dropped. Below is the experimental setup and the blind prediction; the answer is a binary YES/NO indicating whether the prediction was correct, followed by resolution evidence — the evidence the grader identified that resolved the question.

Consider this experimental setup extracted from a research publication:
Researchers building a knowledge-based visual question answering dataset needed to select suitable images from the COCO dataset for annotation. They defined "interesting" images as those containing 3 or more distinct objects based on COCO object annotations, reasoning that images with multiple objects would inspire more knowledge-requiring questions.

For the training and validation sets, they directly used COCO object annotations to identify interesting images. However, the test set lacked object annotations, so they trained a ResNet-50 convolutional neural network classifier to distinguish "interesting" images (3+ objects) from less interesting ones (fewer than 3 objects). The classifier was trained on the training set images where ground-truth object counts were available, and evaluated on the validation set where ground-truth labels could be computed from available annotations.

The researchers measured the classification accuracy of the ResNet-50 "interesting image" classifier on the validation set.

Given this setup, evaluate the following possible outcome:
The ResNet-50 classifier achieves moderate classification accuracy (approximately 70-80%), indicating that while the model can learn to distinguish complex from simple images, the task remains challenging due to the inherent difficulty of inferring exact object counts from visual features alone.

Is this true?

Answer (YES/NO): YES